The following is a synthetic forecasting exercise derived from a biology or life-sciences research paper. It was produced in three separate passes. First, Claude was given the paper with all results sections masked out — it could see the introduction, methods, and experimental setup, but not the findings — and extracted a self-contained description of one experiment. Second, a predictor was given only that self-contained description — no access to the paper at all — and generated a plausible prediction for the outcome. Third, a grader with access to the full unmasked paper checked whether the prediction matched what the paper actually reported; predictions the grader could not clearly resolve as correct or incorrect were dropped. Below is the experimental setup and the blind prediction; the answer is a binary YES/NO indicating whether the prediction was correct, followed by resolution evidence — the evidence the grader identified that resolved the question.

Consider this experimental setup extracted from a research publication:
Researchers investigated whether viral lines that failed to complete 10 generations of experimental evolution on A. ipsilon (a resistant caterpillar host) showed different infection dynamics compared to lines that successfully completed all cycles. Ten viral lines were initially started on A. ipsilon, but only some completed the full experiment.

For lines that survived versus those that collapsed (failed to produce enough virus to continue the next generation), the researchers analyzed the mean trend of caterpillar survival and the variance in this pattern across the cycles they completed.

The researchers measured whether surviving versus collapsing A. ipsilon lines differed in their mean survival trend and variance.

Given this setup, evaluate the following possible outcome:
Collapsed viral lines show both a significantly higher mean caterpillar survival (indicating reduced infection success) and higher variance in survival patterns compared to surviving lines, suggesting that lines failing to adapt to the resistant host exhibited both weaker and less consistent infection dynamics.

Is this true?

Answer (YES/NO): YES